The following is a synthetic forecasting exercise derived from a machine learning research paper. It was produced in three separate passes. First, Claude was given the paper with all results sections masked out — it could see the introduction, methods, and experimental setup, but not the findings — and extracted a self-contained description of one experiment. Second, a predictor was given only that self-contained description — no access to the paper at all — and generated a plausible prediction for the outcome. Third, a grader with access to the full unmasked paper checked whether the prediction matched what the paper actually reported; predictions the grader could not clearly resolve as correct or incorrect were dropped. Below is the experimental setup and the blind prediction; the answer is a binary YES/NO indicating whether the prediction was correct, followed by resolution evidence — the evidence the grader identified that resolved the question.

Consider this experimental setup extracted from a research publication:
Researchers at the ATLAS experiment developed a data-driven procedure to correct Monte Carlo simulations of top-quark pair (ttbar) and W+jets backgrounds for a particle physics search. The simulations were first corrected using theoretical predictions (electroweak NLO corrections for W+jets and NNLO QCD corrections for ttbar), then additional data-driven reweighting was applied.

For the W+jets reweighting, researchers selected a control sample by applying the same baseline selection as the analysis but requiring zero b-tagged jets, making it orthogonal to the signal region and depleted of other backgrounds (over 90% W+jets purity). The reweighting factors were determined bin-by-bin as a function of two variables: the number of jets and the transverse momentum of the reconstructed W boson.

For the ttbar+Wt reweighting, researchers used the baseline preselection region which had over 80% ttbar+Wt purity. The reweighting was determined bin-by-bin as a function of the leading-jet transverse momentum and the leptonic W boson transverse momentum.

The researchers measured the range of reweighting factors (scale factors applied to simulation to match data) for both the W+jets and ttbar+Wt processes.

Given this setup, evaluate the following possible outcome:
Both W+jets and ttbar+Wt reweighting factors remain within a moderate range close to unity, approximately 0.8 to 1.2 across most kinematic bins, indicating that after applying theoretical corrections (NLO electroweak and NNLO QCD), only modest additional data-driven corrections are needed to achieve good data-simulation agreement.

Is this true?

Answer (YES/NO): NO